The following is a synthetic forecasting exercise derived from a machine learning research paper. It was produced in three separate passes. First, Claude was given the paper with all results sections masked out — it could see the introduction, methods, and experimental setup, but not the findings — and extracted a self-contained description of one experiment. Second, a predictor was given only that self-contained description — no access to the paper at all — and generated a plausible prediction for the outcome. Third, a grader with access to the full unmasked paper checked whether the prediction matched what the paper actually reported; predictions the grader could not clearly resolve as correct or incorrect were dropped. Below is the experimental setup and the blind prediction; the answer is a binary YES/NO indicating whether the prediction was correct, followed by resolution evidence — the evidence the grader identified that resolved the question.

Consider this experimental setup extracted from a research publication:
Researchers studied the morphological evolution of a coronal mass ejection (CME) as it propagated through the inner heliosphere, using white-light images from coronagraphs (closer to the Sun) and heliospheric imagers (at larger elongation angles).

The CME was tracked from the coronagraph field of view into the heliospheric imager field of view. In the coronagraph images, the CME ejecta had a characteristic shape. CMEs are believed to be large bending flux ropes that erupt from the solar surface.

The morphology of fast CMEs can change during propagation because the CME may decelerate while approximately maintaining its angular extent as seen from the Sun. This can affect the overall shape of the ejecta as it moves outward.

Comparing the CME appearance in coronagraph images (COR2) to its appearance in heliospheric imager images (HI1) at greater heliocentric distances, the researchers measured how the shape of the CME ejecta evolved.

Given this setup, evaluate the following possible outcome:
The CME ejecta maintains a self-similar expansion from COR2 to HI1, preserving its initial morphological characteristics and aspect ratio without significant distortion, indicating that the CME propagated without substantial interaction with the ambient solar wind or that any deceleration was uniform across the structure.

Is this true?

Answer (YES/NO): NO